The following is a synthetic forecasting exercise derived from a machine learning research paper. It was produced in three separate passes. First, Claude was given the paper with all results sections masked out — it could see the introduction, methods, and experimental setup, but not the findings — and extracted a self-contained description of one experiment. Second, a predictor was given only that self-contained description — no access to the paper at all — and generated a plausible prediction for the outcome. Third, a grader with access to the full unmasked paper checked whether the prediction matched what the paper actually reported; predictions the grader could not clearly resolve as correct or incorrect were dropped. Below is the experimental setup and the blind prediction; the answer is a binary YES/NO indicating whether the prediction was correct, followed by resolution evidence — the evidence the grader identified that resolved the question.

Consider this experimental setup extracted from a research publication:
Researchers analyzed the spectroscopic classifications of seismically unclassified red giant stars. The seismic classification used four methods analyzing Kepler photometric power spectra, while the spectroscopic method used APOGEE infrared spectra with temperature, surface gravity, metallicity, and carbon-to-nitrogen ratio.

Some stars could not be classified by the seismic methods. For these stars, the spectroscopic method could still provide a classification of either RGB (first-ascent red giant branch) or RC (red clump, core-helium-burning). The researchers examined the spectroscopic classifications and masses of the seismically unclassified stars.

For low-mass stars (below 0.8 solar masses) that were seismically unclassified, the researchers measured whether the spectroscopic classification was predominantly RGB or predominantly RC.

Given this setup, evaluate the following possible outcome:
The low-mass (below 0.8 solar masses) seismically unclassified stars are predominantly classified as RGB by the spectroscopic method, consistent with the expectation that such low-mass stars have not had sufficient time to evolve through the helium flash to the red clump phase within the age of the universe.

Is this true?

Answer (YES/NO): NO